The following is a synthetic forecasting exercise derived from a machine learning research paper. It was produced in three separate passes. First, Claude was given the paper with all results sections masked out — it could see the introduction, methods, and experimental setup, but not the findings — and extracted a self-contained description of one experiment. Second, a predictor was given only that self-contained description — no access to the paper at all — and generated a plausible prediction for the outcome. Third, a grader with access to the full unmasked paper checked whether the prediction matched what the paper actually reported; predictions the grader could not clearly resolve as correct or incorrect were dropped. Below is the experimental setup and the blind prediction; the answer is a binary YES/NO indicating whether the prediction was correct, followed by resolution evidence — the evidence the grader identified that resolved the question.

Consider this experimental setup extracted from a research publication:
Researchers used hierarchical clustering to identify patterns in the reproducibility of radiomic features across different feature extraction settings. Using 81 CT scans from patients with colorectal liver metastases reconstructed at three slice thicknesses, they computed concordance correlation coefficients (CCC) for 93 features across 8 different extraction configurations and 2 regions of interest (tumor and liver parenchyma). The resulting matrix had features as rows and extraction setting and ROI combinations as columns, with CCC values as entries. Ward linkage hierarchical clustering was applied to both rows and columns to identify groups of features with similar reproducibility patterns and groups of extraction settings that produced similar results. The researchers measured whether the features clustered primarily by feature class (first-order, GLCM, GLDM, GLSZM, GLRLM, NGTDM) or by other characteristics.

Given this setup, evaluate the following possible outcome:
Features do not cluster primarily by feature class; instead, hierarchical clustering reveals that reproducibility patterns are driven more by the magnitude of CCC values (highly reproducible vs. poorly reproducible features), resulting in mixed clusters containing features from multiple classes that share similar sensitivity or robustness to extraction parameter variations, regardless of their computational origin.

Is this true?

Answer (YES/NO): NO